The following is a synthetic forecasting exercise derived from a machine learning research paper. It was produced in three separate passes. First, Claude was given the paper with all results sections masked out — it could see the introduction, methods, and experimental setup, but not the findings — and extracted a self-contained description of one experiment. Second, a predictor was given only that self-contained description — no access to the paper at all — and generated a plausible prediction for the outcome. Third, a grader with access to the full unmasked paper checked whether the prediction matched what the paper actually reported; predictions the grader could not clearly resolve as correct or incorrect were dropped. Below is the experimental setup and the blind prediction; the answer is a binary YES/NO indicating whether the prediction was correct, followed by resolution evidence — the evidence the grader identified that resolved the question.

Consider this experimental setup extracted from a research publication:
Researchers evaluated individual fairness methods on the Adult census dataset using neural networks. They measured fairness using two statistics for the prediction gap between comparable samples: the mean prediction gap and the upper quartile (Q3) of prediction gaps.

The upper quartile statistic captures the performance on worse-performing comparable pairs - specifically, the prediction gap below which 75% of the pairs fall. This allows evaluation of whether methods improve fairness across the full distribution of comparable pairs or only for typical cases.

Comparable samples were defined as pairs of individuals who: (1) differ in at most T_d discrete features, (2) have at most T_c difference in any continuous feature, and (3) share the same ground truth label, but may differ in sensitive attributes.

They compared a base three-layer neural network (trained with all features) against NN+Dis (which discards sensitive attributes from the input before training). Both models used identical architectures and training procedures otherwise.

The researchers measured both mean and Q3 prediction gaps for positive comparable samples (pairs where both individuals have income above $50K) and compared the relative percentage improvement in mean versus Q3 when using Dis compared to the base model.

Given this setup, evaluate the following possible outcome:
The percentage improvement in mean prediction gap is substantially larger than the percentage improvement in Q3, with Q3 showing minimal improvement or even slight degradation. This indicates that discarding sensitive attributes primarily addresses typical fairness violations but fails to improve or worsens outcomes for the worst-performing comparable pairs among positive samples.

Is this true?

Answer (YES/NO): NO